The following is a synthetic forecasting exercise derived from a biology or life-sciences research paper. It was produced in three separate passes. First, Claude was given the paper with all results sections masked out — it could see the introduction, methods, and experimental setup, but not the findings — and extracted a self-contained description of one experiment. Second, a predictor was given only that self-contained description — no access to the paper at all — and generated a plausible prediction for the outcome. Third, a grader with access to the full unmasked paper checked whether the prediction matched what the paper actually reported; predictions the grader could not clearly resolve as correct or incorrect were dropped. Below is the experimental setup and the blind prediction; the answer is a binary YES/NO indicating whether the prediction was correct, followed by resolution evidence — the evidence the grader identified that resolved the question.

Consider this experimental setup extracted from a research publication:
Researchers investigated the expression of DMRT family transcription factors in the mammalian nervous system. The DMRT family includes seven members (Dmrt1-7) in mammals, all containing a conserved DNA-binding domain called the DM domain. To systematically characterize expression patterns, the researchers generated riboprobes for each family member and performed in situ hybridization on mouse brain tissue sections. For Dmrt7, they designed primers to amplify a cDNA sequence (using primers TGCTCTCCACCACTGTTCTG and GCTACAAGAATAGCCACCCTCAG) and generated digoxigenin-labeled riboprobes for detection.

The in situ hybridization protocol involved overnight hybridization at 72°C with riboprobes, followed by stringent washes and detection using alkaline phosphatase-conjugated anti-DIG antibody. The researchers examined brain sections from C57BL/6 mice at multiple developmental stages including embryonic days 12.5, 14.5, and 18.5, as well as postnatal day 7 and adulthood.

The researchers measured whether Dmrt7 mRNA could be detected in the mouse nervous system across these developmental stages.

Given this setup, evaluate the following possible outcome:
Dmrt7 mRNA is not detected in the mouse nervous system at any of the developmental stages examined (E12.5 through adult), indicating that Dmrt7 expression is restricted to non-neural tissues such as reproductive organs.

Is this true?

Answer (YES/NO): NO